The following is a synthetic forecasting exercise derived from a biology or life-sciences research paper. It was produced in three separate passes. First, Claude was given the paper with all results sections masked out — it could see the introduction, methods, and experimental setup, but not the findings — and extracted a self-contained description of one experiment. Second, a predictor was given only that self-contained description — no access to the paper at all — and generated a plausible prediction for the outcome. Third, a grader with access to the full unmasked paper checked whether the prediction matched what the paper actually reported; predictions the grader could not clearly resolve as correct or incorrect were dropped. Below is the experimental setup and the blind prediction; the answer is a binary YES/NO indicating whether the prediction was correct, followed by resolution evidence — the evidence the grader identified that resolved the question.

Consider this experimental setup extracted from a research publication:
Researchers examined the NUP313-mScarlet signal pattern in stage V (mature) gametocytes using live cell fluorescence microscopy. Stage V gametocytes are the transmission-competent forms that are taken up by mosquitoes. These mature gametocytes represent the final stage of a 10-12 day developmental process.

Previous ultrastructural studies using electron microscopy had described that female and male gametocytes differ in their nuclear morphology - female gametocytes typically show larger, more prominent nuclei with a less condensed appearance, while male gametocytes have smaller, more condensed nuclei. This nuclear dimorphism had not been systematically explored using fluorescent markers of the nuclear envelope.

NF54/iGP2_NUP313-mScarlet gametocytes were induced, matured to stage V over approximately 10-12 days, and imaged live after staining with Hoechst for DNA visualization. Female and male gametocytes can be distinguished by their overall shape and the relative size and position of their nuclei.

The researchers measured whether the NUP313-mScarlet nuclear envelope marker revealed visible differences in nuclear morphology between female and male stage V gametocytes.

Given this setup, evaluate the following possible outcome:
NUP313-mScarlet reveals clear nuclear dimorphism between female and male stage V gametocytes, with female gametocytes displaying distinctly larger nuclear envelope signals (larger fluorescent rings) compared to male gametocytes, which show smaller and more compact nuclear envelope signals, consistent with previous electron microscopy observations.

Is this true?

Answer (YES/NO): NO